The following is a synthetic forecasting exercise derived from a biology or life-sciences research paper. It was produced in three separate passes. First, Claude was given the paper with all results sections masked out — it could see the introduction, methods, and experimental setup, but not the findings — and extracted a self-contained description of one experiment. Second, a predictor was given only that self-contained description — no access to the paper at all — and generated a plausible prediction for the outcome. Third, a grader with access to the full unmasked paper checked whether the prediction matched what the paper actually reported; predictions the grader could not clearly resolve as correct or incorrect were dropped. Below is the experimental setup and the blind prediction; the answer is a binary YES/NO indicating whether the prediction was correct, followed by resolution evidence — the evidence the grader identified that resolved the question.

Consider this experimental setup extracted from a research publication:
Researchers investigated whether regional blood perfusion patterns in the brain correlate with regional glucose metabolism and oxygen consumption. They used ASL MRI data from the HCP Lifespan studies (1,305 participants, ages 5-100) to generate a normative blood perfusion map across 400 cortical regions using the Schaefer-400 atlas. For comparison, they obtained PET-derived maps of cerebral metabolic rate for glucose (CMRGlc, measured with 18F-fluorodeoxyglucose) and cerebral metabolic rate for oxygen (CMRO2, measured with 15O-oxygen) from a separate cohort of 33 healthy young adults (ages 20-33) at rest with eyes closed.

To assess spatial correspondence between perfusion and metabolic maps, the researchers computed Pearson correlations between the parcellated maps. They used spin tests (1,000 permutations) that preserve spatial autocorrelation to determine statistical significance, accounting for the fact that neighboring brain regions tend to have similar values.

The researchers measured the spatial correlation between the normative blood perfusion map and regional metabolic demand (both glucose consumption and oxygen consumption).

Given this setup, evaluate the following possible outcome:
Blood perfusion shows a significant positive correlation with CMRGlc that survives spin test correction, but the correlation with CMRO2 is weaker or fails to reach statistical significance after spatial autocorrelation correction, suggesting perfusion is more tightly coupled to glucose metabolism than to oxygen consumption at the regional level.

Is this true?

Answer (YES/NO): NO